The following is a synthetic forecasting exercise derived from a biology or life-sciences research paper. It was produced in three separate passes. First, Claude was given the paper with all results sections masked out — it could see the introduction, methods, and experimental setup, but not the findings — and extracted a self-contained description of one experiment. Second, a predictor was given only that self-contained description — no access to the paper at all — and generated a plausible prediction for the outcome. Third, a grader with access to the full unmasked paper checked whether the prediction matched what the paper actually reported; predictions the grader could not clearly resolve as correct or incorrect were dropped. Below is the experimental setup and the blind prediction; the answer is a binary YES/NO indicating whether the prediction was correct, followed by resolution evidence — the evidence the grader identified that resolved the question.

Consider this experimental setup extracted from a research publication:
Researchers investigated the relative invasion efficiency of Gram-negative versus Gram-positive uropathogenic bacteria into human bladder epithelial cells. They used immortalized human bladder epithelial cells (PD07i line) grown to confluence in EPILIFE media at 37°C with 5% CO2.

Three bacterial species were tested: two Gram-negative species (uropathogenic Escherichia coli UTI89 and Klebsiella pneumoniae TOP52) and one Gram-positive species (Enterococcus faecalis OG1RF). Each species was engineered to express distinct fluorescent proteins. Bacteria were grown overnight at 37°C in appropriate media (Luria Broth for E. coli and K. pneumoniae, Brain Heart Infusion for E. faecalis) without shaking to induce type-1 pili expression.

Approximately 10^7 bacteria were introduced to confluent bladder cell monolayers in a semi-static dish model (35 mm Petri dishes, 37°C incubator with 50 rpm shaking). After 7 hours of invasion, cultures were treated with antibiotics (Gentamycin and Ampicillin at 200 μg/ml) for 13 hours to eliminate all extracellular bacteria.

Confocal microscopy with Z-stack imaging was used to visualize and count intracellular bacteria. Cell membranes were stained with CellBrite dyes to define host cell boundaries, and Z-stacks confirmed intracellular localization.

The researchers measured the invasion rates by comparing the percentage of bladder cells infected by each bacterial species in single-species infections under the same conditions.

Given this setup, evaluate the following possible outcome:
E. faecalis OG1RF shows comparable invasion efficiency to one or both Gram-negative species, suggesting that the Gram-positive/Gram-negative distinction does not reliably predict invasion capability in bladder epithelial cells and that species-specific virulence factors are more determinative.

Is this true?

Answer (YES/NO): YES